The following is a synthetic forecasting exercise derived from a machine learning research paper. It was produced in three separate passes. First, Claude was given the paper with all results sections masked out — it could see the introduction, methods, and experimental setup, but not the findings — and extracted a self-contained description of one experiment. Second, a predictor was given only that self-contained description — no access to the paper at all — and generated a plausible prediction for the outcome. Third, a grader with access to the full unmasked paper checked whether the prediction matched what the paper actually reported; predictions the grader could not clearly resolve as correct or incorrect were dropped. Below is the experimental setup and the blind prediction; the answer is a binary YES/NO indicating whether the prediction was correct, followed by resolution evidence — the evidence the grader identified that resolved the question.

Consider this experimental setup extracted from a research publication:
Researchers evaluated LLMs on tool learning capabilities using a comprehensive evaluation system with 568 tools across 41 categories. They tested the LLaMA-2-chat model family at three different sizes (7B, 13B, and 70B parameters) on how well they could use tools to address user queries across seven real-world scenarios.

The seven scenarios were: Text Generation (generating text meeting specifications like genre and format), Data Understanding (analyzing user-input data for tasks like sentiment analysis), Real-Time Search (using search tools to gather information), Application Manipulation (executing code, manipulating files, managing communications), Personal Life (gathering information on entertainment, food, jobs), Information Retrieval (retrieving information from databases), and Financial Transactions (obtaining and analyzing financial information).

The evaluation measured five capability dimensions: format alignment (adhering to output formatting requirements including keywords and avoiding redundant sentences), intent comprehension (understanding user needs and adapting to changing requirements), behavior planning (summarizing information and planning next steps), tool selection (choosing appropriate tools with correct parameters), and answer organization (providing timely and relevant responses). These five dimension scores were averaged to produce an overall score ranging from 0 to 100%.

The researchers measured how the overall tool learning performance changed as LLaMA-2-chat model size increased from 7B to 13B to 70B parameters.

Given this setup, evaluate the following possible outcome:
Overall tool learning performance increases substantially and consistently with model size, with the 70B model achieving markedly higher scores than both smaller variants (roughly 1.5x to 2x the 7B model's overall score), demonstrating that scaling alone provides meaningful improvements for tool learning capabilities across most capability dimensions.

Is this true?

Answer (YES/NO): NO